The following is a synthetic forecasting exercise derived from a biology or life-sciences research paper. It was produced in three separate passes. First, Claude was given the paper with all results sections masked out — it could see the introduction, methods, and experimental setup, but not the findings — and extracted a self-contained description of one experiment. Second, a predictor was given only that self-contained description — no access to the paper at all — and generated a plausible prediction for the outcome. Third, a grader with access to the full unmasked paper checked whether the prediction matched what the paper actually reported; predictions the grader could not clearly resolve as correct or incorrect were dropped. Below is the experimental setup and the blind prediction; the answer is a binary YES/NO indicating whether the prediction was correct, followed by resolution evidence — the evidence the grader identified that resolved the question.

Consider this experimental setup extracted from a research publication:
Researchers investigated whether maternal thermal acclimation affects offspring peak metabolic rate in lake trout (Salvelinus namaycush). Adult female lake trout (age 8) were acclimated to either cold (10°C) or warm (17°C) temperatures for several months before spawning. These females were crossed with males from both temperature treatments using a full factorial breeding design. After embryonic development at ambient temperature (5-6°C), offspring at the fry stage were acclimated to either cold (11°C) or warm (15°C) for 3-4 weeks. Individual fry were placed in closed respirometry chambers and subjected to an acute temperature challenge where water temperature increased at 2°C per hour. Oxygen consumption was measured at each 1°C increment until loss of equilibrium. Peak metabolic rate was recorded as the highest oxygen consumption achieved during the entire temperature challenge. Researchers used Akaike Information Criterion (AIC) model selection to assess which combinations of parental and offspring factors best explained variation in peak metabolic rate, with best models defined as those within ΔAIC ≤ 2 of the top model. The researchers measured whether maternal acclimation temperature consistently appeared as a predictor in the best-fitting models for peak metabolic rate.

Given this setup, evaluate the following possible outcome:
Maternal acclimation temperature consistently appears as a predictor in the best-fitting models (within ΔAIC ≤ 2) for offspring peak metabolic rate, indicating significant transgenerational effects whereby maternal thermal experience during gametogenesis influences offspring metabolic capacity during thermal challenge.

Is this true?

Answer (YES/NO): NO